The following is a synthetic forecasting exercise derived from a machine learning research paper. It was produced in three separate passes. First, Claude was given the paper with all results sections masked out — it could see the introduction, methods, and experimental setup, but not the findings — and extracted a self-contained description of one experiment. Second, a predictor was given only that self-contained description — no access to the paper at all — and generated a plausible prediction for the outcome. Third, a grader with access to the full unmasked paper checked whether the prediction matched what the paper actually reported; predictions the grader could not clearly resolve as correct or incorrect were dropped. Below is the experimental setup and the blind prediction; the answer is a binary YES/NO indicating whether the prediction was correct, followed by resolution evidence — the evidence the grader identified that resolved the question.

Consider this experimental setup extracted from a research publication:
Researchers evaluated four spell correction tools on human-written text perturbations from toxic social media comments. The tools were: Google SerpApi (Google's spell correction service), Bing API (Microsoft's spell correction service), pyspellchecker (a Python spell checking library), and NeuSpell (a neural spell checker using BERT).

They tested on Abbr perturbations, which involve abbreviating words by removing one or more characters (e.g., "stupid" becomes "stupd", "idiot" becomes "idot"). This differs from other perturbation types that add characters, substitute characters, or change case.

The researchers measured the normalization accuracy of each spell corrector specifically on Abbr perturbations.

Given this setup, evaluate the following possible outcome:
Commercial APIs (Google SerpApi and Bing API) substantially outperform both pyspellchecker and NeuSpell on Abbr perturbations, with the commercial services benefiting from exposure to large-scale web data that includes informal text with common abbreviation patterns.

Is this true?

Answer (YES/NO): NO